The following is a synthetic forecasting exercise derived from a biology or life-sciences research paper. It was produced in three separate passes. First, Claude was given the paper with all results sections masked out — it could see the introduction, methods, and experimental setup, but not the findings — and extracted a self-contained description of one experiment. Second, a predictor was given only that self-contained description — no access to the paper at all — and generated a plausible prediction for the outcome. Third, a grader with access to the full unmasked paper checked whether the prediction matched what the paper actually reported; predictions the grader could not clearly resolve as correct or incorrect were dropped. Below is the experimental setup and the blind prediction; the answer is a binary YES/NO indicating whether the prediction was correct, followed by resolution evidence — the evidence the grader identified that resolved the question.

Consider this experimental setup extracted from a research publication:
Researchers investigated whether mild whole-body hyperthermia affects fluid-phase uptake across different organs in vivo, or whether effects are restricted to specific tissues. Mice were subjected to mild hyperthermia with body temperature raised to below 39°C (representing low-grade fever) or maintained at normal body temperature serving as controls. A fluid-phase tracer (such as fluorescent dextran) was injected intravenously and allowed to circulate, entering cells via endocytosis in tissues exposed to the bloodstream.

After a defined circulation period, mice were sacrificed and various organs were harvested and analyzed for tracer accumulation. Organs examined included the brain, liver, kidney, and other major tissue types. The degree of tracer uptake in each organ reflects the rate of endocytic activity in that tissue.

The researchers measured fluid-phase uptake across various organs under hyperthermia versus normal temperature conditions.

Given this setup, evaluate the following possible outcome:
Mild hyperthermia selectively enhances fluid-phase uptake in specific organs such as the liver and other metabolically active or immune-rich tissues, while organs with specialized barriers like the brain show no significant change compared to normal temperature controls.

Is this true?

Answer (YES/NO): NO